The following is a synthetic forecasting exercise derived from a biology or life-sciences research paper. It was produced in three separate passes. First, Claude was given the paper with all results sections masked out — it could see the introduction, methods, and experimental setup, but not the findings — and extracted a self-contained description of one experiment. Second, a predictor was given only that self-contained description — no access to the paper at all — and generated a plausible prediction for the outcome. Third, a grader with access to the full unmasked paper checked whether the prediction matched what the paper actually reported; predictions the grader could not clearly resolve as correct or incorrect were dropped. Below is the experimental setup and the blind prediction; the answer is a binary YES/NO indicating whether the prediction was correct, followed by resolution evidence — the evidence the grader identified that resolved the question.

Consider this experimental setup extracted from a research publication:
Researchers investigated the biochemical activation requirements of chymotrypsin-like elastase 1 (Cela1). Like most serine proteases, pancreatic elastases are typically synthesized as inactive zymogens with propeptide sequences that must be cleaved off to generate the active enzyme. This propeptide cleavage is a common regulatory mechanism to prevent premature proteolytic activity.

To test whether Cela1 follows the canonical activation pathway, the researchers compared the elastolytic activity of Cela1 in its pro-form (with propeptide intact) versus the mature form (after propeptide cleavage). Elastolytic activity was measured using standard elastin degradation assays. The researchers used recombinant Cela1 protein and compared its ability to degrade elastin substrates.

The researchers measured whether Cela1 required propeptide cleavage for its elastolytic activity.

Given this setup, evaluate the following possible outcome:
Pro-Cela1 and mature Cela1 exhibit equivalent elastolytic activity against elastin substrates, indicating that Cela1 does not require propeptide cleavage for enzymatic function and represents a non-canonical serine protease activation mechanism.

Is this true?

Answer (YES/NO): YES